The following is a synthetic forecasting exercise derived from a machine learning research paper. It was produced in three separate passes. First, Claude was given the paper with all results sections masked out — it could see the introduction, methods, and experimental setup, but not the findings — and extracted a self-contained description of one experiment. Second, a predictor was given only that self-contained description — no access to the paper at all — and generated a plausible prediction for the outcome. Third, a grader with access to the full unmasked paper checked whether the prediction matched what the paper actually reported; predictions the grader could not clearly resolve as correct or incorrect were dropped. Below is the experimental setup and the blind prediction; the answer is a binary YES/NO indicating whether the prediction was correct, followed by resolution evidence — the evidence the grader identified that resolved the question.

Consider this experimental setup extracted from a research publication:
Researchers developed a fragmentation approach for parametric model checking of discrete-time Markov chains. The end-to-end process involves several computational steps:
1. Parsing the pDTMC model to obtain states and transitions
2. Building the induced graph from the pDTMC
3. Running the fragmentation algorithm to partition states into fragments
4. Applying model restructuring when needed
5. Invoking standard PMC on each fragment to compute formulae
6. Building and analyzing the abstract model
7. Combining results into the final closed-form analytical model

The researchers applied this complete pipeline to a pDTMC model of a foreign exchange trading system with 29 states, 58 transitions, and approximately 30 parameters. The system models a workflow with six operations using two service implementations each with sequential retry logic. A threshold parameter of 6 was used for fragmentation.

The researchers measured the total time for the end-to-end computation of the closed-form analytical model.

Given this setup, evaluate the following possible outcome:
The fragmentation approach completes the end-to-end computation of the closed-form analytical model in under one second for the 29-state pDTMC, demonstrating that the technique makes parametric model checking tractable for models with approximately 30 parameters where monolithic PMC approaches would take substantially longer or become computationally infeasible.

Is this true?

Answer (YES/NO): NO